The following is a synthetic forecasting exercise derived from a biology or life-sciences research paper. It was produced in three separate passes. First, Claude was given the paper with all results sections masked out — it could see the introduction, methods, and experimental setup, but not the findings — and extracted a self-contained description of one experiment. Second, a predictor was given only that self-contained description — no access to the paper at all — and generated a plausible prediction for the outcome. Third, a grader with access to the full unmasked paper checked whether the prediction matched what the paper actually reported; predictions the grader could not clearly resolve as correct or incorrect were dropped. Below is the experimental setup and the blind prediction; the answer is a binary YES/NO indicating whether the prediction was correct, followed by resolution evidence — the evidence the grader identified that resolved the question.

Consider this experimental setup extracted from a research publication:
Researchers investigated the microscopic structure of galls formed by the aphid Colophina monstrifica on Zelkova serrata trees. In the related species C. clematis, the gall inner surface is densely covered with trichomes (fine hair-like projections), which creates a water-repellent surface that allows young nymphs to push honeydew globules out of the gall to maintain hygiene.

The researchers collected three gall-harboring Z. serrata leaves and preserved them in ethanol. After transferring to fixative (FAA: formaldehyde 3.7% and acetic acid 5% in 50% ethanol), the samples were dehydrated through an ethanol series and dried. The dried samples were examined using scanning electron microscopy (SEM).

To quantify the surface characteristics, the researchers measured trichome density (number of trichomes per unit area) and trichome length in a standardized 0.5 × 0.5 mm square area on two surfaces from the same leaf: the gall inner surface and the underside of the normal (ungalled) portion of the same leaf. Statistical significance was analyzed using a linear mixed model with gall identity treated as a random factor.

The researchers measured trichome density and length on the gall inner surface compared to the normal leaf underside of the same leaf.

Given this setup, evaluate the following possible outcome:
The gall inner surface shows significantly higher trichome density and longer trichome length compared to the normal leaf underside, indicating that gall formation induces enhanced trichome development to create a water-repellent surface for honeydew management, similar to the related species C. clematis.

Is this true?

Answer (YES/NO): NO